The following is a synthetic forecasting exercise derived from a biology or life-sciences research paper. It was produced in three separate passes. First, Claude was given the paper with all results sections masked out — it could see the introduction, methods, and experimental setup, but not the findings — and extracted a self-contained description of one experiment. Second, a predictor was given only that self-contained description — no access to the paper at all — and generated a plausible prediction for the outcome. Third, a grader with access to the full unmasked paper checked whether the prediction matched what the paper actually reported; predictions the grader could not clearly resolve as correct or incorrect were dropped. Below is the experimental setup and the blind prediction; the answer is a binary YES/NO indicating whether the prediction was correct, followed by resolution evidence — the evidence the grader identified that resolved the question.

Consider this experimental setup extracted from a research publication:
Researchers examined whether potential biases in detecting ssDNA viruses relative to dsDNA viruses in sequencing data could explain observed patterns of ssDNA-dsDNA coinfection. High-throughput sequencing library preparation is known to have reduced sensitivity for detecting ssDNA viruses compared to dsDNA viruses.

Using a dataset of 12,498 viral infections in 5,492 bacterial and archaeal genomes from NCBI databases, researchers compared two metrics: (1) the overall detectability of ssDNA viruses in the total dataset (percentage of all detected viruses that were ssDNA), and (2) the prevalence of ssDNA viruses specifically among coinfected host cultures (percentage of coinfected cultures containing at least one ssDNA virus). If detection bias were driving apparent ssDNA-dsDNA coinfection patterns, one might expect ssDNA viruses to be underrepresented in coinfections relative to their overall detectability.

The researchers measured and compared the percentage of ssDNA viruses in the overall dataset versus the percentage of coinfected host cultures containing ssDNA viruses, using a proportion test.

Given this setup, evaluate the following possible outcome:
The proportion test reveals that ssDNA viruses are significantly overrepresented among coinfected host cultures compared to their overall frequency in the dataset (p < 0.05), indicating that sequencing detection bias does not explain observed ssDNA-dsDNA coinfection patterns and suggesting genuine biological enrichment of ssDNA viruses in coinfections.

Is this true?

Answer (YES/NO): NO